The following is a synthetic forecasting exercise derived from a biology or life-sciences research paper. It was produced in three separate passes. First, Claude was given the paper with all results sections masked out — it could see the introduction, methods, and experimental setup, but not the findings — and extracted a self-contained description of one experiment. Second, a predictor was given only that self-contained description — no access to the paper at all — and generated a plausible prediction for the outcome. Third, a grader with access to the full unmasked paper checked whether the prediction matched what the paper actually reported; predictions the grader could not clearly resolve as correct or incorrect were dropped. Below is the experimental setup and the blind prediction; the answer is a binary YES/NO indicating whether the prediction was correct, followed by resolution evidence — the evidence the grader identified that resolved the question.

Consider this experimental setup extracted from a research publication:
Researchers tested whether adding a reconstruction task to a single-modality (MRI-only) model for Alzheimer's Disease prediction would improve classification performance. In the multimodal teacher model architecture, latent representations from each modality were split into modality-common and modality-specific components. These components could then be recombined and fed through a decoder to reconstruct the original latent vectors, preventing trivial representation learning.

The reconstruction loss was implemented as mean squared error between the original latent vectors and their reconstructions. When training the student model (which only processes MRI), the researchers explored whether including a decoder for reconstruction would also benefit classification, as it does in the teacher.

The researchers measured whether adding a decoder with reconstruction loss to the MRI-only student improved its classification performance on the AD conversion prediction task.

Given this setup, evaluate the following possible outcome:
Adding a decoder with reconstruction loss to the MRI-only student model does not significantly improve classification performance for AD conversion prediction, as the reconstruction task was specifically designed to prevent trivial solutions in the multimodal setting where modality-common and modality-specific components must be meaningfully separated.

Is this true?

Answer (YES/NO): YES